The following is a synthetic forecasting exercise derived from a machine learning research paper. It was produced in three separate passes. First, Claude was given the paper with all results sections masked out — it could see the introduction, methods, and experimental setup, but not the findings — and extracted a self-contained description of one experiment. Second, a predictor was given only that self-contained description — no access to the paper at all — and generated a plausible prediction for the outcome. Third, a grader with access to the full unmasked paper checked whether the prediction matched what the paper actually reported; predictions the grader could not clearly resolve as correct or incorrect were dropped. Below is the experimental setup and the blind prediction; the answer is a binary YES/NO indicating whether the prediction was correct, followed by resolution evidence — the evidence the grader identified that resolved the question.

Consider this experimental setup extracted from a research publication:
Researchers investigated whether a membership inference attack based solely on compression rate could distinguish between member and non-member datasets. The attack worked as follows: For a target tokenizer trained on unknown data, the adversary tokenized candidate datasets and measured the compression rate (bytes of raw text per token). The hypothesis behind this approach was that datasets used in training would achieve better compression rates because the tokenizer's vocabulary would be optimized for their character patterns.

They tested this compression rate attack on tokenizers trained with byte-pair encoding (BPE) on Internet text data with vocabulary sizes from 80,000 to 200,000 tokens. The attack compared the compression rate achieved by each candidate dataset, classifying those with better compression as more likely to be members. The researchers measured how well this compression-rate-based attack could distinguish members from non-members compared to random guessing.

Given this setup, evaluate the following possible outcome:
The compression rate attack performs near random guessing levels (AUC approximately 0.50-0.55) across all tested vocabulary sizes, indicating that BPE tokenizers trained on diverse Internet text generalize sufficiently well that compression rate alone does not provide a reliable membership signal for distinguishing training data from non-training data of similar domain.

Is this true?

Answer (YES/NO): YES